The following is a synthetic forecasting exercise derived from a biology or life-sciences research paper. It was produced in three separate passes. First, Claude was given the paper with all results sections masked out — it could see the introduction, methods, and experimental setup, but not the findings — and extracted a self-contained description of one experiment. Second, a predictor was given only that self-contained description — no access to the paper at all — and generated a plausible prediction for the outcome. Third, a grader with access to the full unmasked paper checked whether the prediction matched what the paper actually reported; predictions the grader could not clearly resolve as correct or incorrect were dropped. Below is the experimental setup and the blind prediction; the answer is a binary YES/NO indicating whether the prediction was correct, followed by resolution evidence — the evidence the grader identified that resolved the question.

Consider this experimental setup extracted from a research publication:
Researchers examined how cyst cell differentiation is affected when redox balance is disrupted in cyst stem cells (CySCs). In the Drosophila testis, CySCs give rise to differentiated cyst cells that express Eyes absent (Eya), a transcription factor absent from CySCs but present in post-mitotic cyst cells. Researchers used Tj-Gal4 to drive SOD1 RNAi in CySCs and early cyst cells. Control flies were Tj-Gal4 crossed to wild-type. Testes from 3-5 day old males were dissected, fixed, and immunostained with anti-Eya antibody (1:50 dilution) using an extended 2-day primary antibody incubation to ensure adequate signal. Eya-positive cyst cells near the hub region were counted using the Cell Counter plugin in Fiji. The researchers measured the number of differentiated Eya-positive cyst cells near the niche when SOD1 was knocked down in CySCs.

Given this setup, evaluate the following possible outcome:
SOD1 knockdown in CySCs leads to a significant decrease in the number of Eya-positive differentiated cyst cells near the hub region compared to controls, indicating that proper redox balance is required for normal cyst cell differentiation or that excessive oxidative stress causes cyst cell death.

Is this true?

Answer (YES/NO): NO